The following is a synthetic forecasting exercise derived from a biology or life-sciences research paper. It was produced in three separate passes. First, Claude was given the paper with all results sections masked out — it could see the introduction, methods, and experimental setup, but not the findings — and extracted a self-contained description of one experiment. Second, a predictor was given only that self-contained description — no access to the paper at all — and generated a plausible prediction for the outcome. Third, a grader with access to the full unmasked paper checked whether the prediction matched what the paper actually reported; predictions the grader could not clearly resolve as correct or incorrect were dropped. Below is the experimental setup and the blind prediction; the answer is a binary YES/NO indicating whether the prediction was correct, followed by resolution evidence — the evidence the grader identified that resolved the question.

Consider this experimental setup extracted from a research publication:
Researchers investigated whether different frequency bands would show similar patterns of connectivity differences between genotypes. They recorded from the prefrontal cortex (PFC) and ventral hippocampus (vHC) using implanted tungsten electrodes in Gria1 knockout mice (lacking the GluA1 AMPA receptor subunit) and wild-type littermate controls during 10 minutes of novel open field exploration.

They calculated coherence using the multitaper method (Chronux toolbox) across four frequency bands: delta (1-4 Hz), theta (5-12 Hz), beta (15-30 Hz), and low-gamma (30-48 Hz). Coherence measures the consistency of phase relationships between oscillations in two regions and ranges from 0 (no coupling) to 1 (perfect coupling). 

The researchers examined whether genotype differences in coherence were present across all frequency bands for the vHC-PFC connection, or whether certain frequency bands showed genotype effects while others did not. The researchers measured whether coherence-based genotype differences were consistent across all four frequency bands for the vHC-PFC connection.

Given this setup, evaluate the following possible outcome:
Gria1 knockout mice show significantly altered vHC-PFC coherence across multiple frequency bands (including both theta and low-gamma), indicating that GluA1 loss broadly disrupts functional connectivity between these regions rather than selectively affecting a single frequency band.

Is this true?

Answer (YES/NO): NO